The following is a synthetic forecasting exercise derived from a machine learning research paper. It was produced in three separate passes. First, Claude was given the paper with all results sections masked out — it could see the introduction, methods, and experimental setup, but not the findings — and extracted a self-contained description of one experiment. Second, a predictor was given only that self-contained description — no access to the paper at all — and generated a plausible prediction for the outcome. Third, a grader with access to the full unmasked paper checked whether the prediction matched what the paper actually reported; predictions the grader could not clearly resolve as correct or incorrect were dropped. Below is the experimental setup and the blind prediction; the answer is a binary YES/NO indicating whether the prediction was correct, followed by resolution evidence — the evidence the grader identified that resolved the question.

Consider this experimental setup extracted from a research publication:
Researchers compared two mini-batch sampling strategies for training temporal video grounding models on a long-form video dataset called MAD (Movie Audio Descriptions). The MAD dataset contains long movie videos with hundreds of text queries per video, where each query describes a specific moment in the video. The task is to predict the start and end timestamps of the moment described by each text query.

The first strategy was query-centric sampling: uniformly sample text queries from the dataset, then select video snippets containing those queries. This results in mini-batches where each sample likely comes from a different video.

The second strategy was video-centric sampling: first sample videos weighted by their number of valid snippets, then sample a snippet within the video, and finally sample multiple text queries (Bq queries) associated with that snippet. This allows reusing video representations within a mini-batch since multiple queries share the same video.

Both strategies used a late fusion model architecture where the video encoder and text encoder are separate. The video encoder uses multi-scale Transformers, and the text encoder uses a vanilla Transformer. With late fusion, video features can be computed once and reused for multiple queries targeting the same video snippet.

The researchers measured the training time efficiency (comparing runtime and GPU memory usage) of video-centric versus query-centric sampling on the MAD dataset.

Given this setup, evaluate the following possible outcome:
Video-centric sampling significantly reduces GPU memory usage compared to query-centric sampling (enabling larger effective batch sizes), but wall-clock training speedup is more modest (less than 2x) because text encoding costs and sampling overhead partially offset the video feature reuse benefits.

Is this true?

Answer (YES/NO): NO